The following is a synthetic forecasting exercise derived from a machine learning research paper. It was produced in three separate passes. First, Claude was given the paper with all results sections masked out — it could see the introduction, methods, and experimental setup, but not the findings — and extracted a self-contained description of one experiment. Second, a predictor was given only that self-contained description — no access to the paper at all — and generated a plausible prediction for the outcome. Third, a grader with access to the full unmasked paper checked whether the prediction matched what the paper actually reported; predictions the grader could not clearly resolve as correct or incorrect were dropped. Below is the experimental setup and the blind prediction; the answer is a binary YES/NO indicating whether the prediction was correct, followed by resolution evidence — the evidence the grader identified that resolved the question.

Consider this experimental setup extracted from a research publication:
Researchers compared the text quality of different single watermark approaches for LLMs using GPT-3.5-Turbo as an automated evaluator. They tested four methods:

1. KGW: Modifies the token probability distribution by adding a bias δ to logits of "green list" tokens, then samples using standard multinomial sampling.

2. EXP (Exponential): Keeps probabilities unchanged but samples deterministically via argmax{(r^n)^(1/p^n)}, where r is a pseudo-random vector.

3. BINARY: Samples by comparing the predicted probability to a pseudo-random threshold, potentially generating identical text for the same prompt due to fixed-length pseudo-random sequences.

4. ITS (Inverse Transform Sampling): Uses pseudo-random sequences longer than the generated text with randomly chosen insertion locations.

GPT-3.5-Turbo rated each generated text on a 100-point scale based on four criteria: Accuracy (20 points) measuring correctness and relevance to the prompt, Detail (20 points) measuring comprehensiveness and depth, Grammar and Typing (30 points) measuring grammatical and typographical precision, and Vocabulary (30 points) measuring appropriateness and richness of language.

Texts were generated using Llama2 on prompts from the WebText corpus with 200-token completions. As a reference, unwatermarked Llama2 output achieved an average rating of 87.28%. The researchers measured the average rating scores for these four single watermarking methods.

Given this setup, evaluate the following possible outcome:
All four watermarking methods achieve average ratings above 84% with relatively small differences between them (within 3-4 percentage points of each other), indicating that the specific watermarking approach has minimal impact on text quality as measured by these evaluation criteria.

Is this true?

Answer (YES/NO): NO